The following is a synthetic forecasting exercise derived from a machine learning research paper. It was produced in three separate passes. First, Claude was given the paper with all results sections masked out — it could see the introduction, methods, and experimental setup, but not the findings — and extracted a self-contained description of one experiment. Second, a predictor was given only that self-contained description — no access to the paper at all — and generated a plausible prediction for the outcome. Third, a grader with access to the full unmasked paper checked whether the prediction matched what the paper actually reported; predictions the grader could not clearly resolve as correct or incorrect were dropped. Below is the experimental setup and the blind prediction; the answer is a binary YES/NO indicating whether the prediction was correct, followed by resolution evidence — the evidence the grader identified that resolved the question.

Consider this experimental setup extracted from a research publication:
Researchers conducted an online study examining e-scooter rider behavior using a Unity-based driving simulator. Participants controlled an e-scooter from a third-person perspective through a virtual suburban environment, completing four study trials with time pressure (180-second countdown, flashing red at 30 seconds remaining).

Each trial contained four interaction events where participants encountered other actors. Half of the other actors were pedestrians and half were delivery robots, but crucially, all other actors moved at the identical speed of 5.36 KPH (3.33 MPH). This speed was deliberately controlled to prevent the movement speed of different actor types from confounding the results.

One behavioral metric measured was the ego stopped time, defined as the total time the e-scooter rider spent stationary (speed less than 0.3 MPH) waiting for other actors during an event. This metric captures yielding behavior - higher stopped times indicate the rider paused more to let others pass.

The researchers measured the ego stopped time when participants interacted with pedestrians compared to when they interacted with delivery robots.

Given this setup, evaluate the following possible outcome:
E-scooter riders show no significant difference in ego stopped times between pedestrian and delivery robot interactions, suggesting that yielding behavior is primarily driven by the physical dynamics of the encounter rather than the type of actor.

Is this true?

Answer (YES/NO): NO